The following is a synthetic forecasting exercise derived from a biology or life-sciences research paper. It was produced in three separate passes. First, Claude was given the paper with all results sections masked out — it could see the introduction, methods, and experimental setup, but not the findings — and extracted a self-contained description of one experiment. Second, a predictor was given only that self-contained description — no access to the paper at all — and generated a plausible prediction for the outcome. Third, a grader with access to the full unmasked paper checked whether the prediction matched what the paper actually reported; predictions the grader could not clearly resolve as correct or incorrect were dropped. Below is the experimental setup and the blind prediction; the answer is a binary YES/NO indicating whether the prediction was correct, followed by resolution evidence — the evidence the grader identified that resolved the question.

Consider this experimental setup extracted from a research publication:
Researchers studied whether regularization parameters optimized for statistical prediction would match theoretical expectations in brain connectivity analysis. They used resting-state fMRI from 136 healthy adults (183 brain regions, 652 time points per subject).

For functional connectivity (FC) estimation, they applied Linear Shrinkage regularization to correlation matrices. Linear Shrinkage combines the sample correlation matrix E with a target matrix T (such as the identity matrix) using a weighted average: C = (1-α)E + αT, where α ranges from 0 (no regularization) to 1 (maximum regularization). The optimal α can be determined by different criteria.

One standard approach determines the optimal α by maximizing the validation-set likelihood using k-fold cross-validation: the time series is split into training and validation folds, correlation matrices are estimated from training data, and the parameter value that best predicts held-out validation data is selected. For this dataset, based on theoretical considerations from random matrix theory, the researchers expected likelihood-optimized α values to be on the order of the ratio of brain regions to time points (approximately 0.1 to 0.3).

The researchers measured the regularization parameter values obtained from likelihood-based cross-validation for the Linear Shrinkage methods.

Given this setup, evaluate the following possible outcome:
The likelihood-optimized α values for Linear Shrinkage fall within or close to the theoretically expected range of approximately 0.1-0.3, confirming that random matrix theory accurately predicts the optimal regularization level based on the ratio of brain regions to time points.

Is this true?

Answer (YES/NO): NO